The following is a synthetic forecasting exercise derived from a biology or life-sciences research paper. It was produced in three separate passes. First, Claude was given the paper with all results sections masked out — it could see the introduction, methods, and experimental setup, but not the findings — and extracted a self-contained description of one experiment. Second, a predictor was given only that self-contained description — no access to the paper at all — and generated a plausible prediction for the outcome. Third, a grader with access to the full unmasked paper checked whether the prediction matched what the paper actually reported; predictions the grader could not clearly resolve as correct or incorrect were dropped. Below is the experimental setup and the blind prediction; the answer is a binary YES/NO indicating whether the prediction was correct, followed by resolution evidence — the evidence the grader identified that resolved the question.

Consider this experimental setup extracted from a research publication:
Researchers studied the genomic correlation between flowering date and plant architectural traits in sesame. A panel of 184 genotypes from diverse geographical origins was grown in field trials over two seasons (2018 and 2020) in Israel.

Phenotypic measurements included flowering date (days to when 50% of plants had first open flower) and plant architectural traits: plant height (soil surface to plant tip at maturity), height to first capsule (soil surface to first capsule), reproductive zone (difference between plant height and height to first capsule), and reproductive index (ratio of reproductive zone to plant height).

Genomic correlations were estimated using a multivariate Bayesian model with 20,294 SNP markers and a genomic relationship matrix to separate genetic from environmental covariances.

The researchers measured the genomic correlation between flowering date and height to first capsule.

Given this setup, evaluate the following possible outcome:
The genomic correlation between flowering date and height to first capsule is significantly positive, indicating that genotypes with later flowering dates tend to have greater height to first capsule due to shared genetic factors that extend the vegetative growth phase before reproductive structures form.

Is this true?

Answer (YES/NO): YES